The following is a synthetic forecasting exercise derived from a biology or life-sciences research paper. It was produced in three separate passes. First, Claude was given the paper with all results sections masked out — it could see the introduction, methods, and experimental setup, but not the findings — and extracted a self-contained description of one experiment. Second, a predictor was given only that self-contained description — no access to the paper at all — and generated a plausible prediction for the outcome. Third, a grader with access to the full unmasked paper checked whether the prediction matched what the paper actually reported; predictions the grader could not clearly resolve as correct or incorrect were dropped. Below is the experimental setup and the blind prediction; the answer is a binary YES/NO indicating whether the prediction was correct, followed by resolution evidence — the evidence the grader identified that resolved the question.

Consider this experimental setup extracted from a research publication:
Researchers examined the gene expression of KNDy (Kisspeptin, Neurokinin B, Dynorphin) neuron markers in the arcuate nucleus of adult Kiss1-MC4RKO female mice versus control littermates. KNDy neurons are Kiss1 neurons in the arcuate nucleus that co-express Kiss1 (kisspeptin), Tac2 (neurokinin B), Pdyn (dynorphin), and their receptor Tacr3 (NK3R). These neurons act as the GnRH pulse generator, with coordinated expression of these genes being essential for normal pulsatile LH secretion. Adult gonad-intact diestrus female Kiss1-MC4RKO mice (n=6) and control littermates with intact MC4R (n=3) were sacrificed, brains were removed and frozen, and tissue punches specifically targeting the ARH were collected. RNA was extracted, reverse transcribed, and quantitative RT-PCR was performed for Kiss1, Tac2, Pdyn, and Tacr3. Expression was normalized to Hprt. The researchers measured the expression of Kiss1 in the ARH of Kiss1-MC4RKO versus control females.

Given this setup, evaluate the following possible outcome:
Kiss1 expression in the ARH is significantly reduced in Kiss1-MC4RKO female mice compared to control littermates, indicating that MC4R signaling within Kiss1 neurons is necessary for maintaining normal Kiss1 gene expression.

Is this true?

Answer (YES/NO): NO